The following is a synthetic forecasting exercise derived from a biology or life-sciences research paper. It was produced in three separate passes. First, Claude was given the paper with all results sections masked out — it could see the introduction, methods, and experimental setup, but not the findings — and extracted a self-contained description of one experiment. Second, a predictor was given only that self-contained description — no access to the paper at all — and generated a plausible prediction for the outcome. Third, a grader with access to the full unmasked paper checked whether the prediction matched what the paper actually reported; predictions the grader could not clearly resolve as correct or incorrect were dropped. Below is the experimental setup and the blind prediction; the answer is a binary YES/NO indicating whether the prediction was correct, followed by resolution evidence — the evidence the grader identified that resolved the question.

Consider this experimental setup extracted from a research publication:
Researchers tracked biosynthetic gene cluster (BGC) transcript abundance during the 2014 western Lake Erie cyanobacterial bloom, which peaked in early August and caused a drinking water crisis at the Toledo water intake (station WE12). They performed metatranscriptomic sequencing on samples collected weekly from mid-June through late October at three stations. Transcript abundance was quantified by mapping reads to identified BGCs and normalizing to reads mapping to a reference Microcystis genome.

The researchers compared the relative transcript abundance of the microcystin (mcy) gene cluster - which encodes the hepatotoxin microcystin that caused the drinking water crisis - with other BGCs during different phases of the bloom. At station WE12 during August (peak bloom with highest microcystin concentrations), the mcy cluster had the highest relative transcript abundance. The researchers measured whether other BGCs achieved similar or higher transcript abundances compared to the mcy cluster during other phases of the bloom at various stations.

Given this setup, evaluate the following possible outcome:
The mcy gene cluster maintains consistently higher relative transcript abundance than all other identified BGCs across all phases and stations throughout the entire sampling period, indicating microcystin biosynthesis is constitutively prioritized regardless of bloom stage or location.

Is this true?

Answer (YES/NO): NO